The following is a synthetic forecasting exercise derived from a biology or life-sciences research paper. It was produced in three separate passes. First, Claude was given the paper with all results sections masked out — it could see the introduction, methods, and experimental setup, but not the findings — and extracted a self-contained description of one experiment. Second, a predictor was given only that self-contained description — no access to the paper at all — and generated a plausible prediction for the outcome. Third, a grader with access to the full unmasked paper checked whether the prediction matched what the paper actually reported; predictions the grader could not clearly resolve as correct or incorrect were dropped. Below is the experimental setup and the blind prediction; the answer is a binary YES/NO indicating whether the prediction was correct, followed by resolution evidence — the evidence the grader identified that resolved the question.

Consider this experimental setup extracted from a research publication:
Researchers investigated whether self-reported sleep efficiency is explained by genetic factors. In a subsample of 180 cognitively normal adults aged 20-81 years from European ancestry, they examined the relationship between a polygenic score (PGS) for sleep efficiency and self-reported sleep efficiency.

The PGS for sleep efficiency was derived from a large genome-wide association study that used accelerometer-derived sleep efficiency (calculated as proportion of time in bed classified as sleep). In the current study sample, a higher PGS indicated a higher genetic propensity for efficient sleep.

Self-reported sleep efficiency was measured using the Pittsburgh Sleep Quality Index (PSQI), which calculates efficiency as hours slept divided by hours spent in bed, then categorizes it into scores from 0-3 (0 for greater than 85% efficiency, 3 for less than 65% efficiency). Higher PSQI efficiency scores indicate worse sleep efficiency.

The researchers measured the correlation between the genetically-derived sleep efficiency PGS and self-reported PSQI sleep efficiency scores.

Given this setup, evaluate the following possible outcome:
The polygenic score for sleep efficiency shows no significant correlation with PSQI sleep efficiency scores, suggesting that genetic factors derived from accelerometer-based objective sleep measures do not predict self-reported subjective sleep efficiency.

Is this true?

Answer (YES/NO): YES